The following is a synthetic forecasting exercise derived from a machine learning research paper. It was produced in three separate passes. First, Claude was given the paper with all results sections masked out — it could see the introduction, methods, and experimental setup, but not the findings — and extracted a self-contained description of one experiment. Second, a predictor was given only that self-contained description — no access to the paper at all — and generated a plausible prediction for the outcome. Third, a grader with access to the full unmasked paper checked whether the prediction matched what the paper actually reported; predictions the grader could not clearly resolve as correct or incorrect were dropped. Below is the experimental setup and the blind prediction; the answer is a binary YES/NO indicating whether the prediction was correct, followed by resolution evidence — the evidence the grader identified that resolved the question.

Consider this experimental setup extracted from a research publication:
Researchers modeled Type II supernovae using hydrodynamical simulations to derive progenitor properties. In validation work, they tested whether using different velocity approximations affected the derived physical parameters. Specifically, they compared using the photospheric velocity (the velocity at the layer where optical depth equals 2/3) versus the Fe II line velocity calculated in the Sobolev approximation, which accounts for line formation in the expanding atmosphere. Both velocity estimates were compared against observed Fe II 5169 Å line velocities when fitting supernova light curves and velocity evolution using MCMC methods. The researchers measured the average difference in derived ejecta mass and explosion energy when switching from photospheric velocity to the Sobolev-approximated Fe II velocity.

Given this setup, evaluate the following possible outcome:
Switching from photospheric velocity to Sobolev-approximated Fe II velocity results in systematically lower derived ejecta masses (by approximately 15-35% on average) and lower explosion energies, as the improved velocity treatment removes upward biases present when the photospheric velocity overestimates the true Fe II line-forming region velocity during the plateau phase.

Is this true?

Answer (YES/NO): NO